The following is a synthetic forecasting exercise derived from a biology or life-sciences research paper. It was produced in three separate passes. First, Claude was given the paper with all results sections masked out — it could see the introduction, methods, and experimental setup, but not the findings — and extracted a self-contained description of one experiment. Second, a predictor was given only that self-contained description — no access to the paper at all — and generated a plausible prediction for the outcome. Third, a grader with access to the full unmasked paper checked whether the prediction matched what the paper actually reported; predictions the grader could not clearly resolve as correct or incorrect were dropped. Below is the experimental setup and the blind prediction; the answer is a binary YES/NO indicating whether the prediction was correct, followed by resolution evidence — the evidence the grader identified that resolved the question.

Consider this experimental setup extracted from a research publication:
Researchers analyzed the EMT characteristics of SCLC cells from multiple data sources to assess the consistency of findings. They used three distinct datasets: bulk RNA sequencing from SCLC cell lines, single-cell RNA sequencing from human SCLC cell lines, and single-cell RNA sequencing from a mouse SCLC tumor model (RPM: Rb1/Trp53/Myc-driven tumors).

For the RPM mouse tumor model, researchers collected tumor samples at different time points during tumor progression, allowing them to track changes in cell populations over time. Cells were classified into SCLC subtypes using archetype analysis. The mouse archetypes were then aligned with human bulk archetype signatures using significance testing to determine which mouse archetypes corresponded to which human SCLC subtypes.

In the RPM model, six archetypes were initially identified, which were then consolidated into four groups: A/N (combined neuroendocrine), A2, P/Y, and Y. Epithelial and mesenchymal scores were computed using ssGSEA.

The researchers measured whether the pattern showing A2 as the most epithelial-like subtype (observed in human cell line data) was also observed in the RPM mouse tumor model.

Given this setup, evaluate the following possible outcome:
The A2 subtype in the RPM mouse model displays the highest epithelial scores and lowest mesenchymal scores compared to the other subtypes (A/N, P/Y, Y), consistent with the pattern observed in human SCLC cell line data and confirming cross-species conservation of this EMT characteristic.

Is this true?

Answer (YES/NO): YES